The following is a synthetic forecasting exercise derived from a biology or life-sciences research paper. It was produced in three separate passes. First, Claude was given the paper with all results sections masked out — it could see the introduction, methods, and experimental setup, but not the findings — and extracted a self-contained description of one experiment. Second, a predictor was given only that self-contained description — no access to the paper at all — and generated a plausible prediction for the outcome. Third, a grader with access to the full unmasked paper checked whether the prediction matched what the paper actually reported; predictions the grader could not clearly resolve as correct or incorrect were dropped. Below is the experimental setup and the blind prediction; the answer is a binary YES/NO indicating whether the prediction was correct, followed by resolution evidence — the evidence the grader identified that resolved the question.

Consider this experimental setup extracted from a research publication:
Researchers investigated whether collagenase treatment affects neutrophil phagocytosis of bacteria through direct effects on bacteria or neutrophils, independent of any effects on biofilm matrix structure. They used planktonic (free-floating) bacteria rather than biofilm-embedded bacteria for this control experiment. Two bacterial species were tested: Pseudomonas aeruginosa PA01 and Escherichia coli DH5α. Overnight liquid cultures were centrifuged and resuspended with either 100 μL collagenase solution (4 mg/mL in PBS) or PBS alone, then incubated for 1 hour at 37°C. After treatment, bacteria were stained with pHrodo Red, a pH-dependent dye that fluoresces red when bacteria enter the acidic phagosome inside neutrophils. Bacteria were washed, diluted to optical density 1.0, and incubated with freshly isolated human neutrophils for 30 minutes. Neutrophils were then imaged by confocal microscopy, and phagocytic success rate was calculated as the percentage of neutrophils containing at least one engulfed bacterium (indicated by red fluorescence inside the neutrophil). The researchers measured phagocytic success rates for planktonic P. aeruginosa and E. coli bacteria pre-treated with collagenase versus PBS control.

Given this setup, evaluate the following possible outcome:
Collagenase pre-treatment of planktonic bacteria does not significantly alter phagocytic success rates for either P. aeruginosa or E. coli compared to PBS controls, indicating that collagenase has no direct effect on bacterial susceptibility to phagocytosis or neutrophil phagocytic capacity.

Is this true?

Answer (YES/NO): YES